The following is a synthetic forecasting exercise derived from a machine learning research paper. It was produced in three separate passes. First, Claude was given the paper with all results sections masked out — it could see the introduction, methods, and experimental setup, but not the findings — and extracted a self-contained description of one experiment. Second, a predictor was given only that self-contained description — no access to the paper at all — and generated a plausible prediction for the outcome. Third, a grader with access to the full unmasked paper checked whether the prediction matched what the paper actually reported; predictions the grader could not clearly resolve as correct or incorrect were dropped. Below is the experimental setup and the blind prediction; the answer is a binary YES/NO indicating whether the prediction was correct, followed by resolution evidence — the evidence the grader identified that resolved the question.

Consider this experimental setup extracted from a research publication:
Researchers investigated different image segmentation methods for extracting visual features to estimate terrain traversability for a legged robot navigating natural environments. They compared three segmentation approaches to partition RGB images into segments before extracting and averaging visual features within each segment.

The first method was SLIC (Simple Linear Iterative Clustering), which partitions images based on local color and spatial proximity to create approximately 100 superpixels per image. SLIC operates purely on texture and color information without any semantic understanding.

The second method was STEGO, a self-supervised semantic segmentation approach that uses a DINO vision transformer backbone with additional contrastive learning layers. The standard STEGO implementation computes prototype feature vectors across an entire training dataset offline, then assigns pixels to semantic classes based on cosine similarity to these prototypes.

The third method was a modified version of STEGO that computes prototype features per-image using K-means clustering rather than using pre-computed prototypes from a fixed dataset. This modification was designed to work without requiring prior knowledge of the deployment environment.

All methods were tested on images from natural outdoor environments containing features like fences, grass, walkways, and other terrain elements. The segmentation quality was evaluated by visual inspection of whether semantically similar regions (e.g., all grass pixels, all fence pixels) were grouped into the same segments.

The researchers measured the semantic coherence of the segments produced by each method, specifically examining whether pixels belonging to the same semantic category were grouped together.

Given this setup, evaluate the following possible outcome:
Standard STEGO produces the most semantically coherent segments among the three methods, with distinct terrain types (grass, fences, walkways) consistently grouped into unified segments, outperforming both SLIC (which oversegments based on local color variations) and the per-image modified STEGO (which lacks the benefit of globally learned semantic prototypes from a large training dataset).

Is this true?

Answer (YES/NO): NO